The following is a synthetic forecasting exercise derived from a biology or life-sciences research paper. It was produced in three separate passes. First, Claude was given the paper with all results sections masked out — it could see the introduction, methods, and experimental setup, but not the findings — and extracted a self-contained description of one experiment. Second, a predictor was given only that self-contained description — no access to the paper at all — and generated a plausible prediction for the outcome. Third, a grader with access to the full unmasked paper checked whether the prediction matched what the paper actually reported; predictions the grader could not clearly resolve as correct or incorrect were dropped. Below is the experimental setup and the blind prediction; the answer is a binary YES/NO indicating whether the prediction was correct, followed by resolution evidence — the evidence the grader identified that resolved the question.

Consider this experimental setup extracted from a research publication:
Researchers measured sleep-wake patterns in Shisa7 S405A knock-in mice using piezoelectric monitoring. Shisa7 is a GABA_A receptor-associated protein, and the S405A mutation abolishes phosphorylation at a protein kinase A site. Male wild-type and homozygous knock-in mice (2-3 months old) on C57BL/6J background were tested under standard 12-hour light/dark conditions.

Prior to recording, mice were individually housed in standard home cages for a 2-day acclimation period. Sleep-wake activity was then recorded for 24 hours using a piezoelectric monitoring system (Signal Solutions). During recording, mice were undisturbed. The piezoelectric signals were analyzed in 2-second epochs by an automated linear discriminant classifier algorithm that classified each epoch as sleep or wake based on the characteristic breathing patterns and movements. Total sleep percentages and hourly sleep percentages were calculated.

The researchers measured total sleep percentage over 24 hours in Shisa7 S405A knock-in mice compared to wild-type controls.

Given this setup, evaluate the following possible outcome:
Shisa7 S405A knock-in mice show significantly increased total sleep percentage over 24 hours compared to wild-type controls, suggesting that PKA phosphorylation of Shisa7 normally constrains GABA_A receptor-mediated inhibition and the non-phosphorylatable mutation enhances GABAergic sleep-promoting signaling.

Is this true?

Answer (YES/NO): NO